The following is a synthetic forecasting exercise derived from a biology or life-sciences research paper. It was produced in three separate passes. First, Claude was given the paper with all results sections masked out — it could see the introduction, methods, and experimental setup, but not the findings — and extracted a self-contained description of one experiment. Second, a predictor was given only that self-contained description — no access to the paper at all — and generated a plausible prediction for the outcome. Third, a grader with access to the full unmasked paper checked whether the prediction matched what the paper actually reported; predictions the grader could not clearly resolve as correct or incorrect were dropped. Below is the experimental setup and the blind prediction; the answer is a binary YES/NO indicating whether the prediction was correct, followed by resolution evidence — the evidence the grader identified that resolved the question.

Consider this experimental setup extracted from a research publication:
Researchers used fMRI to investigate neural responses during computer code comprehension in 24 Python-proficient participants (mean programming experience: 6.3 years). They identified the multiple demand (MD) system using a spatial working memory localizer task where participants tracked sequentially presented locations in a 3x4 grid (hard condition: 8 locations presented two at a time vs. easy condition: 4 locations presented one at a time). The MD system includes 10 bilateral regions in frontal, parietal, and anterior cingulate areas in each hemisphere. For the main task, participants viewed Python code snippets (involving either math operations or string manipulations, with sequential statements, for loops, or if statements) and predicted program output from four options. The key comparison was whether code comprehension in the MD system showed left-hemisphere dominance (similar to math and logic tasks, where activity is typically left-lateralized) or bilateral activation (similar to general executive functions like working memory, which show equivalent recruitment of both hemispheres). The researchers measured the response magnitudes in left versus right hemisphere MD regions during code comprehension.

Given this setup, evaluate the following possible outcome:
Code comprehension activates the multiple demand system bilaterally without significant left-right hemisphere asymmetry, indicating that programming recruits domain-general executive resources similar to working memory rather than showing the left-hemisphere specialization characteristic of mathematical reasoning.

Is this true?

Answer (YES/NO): YES